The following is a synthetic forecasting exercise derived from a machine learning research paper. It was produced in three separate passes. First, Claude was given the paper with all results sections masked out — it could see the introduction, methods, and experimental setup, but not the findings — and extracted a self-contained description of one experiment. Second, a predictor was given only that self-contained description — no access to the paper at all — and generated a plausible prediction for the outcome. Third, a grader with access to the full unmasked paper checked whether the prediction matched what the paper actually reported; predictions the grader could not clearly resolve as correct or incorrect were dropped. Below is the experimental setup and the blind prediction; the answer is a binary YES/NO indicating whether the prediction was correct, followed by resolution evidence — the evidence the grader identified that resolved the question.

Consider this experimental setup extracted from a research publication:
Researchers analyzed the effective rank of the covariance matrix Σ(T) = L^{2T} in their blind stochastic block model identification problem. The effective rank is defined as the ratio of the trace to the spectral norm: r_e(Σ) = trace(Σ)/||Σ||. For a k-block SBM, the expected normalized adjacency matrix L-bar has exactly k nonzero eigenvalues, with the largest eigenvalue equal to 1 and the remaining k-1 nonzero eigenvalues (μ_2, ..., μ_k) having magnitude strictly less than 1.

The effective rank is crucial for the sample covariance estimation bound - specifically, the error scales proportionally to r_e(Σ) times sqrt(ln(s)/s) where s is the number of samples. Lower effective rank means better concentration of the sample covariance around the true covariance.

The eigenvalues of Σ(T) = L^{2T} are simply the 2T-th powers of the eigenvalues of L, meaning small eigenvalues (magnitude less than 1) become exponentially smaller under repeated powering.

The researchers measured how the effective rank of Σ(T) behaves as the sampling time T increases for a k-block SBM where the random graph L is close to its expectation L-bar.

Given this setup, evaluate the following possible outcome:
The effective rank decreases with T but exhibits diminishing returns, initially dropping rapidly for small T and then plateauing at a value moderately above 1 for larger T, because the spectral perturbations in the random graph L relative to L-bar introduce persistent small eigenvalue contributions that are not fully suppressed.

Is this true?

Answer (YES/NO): NO